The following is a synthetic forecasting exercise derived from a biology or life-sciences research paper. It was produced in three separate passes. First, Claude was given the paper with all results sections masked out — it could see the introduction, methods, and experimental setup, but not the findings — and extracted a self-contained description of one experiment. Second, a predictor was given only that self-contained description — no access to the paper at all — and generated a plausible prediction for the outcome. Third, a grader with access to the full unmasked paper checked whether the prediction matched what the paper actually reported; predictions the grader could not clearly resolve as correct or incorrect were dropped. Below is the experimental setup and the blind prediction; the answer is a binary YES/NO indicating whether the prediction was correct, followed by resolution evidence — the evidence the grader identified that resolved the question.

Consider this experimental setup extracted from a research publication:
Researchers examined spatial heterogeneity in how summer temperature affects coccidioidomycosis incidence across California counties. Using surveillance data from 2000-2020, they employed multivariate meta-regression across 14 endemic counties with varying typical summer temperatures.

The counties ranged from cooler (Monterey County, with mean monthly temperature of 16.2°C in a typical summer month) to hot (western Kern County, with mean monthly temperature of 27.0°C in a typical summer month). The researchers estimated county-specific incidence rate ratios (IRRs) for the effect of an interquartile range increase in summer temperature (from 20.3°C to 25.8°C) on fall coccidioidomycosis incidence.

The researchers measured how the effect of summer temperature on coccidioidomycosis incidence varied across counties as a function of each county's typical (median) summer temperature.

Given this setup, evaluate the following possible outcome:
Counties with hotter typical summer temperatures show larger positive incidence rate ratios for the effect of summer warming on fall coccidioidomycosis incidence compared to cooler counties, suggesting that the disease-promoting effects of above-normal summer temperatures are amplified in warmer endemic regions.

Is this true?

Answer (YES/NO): NO